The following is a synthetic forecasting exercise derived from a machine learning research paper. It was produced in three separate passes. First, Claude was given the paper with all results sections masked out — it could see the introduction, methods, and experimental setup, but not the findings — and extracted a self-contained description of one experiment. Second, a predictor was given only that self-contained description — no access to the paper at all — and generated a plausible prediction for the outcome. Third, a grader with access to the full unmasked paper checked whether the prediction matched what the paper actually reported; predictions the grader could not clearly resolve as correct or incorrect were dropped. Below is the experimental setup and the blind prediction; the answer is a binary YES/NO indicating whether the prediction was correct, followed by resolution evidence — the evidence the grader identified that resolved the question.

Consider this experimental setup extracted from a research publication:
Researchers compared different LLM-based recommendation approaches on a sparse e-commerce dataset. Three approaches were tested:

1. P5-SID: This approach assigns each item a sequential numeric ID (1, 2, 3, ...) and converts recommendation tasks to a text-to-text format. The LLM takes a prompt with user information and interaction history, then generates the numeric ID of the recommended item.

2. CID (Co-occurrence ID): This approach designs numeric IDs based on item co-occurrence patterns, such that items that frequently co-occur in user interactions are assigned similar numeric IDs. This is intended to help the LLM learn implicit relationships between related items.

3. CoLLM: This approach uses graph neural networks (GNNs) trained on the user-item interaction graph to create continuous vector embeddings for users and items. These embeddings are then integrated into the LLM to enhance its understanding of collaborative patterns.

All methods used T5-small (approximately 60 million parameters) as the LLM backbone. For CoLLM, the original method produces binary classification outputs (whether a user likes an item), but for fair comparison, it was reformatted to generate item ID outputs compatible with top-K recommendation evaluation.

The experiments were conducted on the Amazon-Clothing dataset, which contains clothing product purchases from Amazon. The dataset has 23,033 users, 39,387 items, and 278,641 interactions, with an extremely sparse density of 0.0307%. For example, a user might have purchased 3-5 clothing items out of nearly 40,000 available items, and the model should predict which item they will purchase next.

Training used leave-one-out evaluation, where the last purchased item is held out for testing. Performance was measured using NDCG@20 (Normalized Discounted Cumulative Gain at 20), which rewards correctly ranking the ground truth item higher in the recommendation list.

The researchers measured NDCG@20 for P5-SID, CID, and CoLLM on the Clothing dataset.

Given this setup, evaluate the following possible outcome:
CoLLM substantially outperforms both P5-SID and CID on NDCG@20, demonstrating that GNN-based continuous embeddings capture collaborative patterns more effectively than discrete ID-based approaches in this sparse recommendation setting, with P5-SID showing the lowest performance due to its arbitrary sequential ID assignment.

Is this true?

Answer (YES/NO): NO